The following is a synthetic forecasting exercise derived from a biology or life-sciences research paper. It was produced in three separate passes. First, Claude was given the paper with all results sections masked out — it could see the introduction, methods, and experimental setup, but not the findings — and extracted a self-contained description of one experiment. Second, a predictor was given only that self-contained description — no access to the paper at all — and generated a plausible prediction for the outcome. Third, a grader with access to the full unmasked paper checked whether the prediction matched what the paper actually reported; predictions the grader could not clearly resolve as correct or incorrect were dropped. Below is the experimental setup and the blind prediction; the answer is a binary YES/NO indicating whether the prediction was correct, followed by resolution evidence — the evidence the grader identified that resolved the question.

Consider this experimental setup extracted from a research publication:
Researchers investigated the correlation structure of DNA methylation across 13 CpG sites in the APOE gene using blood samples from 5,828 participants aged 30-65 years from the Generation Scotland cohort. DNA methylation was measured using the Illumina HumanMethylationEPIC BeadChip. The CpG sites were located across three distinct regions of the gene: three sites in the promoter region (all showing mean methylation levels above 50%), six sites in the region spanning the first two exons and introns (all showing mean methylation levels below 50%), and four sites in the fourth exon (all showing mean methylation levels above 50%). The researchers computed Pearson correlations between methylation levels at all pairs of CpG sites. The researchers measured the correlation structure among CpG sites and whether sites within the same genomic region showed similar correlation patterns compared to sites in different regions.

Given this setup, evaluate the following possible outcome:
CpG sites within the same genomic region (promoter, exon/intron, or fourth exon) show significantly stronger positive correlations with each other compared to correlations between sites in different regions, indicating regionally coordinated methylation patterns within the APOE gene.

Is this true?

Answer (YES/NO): NO